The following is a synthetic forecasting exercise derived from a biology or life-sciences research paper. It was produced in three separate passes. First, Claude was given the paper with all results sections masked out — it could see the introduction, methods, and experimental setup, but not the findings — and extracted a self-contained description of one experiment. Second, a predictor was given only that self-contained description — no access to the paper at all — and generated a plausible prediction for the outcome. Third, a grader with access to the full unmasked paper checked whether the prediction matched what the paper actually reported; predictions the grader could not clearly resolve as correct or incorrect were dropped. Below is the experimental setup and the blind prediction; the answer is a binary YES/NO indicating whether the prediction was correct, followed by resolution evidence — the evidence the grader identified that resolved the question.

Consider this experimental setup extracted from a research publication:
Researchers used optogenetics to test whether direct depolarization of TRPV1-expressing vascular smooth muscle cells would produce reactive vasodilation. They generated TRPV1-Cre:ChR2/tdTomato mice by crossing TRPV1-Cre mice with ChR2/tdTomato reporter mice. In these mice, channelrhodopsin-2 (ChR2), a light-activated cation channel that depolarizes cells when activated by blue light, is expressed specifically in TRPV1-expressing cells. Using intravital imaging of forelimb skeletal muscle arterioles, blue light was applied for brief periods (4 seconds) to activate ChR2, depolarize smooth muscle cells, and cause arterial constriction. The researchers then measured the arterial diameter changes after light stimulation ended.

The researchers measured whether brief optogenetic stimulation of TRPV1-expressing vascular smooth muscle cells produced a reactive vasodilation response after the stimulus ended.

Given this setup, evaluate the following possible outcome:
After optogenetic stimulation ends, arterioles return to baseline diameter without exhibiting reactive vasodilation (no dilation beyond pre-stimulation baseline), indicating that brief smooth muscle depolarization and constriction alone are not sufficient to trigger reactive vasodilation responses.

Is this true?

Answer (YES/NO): NO